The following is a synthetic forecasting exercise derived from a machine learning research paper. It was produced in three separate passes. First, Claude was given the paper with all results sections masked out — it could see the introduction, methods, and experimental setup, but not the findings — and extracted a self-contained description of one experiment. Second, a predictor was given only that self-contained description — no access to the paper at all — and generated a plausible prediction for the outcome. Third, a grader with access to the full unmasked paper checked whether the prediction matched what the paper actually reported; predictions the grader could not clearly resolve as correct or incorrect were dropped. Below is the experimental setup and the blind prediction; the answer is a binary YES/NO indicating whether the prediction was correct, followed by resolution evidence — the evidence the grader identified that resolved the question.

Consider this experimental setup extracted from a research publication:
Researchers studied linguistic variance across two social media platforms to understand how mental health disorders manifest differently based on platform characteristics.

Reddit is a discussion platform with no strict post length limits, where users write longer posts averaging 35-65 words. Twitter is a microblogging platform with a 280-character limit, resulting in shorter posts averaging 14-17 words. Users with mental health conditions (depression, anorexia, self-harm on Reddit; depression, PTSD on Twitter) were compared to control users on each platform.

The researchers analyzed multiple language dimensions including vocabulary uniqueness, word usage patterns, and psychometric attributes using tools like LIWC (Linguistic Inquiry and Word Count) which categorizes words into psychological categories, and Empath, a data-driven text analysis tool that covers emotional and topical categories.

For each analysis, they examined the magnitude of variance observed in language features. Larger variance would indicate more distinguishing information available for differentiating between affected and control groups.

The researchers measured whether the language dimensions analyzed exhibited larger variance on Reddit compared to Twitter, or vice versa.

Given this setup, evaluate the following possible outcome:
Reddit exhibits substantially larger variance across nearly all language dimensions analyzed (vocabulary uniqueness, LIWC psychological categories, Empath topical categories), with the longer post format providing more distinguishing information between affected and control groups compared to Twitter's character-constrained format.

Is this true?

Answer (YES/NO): NO